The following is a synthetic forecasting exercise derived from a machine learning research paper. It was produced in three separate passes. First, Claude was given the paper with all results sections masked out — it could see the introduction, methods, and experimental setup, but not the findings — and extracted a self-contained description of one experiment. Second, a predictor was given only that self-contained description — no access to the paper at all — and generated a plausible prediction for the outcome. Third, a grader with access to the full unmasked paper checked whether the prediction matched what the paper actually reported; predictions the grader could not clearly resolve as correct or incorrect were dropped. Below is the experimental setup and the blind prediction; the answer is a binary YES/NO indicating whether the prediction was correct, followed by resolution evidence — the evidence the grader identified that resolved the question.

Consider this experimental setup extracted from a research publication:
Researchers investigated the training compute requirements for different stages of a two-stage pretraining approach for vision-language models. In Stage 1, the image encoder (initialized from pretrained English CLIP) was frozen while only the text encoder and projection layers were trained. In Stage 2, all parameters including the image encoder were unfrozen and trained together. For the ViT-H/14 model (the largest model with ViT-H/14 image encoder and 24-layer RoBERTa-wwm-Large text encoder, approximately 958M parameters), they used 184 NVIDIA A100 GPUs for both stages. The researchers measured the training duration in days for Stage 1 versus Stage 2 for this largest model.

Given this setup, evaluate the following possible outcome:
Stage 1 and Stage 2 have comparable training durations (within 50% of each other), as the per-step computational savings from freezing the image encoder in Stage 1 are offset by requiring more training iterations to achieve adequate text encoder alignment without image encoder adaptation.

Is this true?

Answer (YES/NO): NO